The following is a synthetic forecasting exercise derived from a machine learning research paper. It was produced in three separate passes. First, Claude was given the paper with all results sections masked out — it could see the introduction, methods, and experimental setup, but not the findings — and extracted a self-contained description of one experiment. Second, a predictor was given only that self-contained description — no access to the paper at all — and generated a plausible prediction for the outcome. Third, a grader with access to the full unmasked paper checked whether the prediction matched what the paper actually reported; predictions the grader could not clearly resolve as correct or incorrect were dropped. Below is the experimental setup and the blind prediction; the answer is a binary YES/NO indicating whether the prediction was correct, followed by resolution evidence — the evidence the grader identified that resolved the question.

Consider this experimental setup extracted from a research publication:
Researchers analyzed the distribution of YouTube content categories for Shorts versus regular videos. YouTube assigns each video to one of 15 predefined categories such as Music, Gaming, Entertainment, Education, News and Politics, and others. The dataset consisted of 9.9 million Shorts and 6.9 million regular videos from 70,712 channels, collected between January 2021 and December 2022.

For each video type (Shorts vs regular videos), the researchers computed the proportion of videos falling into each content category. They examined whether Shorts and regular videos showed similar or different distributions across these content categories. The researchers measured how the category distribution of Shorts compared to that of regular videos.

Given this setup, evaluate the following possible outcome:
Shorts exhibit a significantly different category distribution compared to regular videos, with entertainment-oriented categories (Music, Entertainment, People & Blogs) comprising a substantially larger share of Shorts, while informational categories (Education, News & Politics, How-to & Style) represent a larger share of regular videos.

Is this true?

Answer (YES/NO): NO